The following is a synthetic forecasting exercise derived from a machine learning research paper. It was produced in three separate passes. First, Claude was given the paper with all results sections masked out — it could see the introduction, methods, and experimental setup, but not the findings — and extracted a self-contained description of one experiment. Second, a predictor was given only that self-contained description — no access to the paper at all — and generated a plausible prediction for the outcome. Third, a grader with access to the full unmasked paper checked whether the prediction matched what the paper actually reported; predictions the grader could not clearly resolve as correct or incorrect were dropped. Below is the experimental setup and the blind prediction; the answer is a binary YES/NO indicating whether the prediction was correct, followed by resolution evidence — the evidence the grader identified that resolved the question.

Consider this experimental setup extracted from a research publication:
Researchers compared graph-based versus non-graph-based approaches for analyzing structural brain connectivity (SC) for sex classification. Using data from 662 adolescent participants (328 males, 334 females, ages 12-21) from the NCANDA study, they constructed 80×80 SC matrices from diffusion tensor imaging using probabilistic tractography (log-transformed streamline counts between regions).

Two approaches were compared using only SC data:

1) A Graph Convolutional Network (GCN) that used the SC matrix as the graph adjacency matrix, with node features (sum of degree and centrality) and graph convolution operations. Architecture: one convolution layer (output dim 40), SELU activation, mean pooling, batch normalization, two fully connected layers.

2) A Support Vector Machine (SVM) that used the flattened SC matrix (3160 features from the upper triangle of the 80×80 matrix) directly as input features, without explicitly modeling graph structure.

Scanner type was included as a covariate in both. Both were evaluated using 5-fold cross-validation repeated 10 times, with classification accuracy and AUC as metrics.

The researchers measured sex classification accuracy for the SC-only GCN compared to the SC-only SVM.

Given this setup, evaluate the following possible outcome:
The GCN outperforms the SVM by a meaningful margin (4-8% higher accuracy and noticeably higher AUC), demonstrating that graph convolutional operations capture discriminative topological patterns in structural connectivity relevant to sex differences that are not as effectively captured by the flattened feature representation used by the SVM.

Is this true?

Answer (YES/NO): YES